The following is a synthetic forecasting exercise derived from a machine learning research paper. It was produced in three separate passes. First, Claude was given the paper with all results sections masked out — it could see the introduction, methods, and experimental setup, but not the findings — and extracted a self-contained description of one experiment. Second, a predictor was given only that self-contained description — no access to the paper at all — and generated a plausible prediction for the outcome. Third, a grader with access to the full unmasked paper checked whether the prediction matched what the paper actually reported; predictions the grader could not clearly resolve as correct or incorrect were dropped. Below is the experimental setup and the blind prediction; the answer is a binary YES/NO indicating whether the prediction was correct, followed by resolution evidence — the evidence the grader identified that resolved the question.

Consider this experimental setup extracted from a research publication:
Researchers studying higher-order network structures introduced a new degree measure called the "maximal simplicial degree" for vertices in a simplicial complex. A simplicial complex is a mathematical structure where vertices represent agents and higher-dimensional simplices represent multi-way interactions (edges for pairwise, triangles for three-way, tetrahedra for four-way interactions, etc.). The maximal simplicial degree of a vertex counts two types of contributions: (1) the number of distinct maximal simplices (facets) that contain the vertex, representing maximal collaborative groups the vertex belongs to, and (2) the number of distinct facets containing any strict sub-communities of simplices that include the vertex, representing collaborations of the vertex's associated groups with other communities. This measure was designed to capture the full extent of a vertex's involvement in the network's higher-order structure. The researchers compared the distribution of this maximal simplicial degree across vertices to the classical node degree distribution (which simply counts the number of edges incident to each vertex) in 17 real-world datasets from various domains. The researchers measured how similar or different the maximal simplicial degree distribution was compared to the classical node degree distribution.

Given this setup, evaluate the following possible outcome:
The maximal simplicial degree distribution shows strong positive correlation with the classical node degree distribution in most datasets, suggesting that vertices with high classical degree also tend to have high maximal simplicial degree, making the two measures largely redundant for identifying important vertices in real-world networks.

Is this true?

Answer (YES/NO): NO